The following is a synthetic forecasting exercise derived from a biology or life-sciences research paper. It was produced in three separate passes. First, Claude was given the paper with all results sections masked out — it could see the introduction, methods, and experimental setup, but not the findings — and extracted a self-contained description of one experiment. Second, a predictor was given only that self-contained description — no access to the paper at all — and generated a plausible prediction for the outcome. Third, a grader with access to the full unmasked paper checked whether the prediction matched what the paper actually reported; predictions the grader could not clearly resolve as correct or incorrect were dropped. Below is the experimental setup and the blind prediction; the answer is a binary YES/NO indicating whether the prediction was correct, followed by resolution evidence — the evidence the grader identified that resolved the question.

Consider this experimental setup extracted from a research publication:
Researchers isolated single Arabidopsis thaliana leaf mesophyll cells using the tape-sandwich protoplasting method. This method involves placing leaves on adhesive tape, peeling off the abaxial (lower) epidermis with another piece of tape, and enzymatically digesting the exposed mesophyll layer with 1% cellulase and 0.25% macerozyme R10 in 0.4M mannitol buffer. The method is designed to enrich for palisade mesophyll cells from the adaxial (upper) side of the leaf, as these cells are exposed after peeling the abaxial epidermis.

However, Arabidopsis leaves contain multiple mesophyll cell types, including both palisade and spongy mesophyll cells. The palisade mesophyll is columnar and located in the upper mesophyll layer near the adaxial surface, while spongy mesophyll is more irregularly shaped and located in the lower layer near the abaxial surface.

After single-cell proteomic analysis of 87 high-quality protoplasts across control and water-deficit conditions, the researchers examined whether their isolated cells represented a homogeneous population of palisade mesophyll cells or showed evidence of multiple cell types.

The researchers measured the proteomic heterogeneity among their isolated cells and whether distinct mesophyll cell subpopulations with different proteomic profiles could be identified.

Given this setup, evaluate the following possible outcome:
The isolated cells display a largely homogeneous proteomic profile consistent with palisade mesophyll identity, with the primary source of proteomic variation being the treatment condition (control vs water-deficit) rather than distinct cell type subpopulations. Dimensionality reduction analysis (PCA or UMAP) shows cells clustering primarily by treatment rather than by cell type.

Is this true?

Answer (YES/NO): YES